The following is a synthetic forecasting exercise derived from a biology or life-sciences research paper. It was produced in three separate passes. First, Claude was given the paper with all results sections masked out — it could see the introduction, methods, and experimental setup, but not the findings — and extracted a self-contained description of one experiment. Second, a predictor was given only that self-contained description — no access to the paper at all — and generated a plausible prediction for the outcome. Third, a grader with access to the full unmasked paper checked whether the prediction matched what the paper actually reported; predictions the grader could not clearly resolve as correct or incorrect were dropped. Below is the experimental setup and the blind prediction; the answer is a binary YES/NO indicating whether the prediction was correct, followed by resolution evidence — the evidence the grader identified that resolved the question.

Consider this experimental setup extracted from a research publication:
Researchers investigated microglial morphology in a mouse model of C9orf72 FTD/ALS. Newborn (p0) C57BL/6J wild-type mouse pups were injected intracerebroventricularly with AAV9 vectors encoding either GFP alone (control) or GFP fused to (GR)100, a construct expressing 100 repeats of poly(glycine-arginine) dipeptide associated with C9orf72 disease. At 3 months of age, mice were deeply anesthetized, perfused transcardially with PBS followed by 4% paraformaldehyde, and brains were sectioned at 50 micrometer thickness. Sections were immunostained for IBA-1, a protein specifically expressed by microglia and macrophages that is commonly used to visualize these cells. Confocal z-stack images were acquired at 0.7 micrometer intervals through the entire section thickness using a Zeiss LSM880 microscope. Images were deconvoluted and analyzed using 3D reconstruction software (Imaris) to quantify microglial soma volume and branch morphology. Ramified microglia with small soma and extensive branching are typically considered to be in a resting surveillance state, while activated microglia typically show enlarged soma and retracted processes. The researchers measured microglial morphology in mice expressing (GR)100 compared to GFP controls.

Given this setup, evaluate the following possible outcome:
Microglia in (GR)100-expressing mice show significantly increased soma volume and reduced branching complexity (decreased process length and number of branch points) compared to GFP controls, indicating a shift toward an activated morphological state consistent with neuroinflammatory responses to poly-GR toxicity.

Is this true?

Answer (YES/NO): NO